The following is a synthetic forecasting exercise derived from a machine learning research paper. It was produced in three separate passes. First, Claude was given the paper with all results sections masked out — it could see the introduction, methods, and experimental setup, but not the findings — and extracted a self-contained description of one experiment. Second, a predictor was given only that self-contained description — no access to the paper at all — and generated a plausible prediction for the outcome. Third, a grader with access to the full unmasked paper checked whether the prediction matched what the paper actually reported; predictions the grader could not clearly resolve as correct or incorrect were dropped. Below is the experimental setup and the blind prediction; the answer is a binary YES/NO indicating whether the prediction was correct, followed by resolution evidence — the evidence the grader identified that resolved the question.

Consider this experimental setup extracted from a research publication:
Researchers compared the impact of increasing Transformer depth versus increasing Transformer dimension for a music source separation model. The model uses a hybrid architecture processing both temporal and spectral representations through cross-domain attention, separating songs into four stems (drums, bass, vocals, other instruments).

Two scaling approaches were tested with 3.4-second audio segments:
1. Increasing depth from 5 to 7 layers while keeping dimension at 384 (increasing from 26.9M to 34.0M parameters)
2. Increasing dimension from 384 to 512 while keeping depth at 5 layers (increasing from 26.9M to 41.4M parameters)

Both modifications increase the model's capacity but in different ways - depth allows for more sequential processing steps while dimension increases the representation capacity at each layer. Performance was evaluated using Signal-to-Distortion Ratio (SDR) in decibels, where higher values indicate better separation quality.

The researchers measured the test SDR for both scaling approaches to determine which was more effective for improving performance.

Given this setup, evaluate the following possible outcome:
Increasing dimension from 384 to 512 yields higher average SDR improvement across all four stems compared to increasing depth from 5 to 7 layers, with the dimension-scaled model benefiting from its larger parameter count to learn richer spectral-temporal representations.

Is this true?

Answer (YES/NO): NO